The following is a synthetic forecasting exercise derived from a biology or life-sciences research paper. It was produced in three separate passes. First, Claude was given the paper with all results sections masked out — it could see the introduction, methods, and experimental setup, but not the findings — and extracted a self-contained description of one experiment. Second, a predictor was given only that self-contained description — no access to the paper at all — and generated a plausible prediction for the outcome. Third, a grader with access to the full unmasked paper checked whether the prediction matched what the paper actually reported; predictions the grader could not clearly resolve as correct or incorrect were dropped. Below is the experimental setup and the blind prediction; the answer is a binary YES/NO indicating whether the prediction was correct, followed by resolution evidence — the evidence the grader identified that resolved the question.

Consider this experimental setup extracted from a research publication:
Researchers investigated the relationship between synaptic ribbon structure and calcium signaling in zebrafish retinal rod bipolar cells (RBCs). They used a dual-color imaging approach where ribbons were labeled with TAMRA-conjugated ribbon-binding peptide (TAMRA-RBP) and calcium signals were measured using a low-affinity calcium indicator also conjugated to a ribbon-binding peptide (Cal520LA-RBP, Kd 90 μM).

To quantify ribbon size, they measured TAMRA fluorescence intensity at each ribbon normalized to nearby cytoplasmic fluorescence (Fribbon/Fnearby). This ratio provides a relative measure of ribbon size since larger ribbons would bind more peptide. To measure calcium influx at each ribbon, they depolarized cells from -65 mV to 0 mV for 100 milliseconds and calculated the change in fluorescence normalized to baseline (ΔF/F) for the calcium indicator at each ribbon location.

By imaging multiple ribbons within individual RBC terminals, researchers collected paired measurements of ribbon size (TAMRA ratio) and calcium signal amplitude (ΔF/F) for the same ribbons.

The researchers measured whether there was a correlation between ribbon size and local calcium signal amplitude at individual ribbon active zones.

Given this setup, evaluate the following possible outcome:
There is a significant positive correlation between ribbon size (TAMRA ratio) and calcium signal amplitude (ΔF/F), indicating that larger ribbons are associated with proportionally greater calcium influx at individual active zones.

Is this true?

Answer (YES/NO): YES